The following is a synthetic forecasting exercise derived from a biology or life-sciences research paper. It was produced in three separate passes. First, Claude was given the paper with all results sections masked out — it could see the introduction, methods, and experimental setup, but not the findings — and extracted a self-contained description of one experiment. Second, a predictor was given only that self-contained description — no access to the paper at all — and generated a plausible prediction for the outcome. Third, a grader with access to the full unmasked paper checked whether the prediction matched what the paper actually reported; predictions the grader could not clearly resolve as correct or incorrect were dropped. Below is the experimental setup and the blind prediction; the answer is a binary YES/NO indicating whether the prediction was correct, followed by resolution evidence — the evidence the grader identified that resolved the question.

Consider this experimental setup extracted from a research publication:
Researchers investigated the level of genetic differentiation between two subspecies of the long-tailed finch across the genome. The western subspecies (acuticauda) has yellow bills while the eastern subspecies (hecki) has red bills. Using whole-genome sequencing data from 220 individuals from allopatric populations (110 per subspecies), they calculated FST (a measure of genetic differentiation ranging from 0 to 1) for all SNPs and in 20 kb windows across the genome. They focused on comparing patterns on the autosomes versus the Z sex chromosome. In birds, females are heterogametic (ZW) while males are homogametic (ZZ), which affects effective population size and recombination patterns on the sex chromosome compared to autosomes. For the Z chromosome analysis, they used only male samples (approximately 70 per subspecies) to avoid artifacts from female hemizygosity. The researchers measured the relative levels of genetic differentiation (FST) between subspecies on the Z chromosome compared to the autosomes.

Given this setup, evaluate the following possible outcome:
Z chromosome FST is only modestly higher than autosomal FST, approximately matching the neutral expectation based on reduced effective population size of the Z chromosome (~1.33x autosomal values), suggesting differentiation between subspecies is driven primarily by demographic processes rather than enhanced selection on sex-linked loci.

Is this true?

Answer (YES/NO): NO